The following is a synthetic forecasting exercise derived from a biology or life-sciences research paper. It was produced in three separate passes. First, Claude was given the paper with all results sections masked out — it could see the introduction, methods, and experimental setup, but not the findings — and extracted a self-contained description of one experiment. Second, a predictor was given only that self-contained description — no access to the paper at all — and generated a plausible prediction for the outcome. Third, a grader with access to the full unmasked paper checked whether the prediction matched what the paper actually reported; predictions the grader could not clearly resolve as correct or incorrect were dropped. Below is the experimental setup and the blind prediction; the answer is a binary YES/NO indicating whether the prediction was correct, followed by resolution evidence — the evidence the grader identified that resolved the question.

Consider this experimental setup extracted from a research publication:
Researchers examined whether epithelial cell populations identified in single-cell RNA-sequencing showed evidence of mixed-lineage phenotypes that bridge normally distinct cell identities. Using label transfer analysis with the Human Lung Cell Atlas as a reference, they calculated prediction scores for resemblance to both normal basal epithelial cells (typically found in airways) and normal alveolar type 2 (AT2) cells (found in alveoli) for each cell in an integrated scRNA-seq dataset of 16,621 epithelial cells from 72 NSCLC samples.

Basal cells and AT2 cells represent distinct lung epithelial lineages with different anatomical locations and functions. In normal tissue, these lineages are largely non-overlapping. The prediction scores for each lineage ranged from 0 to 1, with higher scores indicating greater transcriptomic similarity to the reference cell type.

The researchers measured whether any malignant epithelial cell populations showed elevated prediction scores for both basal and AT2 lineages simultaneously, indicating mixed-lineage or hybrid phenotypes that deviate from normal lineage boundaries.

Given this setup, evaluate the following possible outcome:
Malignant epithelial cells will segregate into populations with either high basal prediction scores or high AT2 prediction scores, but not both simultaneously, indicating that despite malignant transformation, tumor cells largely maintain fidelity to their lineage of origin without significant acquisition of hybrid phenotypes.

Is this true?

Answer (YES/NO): NO